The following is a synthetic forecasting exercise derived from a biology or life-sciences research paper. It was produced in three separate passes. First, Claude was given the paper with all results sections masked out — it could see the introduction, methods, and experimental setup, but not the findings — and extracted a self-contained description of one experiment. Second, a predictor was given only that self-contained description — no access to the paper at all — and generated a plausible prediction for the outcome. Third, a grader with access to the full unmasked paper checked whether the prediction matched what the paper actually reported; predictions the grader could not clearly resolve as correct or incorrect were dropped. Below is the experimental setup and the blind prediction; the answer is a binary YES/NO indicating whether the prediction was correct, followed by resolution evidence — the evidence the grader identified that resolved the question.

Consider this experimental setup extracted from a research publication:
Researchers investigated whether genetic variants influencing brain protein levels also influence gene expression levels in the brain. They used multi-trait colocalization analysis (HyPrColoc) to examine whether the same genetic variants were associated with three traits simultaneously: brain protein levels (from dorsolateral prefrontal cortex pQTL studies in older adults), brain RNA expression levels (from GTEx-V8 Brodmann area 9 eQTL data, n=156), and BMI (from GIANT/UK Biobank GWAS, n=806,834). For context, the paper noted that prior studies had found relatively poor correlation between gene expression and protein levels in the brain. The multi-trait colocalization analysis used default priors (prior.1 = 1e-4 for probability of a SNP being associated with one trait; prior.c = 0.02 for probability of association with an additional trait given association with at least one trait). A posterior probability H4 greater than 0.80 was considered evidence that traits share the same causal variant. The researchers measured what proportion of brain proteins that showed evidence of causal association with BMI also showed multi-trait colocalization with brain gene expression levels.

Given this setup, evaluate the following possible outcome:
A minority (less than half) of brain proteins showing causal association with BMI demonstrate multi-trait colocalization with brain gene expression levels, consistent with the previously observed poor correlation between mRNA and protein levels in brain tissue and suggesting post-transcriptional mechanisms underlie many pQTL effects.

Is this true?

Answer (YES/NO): YES